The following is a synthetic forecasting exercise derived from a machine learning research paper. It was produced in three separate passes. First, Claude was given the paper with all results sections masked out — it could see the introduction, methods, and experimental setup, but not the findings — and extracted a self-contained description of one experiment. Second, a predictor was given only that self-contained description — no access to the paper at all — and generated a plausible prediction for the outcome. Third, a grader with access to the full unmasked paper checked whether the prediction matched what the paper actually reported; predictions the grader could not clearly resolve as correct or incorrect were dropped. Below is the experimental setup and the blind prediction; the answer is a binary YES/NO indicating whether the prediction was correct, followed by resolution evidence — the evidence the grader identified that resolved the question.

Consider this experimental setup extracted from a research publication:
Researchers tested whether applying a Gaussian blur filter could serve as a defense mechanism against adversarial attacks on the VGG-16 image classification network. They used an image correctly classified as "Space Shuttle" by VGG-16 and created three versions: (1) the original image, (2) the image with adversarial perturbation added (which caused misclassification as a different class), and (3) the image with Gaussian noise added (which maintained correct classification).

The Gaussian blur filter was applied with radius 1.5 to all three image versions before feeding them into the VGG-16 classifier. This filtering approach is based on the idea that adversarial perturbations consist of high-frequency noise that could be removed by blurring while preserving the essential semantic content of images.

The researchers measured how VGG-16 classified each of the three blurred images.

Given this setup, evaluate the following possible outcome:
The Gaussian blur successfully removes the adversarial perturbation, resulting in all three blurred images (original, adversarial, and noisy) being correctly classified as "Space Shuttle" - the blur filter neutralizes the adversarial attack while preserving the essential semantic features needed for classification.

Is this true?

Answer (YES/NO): NO